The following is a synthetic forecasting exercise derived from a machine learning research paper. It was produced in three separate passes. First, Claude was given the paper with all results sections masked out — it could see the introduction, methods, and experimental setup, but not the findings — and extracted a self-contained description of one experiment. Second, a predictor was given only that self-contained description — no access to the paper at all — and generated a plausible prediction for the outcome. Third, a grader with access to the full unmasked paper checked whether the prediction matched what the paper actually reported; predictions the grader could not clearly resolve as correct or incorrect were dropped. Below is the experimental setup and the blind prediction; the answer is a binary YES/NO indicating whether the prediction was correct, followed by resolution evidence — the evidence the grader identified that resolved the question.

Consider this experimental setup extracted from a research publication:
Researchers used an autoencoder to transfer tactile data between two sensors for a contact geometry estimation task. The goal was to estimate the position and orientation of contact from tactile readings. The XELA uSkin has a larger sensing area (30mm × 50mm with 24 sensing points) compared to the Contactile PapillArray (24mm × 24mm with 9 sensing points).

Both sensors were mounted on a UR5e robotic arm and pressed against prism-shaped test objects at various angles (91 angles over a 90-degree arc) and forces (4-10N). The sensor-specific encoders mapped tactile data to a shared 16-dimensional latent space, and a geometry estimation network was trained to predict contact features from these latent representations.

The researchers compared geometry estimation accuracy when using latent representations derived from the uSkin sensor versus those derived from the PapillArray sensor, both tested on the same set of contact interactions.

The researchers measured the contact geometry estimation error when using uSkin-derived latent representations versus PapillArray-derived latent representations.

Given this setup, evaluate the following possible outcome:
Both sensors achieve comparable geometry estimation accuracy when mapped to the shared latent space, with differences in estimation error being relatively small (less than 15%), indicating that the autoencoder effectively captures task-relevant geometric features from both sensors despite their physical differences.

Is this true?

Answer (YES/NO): YES